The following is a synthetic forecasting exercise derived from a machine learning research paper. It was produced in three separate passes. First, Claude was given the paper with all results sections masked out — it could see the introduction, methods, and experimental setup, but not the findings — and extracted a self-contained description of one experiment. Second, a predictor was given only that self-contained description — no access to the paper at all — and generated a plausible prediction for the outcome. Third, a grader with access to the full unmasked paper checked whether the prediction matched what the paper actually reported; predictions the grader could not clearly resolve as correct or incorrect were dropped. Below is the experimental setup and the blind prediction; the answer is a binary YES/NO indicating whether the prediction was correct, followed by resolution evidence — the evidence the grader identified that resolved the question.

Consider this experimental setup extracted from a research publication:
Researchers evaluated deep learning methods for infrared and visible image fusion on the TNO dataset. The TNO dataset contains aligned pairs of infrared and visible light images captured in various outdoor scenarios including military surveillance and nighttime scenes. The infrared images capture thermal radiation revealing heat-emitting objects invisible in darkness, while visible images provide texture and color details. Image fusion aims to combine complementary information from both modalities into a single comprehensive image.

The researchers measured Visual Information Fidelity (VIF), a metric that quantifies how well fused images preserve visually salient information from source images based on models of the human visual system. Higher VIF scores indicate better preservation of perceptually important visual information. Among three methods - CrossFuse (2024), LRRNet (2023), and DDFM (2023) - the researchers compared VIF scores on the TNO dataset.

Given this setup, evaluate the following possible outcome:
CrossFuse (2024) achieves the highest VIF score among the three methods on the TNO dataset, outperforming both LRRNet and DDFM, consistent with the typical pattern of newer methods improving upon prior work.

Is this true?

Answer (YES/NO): YES